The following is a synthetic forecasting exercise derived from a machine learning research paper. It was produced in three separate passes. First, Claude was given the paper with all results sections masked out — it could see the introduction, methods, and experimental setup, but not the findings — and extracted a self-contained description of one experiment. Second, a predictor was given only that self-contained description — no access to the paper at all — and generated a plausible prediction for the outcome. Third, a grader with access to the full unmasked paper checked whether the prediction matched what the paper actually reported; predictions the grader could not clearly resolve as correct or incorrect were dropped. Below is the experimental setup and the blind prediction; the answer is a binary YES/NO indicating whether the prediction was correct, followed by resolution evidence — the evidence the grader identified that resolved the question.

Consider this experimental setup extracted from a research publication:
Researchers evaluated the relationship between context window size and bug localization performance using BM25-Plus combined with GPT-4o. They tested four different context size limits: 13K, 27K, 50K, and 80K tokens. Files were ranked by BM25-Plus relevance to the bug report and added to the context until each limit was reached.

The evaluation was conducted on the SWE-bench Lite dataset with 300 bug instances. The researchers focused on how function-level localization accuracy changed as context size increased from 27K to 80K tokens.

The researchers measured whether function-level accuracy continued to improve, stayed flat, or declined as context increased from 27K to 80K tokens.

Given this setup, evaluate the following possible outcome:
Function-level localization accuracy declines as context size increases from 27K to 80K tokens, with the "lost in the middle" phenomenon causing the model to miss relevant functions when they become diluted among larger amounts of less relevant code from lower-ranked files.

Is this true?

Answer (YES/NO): NO